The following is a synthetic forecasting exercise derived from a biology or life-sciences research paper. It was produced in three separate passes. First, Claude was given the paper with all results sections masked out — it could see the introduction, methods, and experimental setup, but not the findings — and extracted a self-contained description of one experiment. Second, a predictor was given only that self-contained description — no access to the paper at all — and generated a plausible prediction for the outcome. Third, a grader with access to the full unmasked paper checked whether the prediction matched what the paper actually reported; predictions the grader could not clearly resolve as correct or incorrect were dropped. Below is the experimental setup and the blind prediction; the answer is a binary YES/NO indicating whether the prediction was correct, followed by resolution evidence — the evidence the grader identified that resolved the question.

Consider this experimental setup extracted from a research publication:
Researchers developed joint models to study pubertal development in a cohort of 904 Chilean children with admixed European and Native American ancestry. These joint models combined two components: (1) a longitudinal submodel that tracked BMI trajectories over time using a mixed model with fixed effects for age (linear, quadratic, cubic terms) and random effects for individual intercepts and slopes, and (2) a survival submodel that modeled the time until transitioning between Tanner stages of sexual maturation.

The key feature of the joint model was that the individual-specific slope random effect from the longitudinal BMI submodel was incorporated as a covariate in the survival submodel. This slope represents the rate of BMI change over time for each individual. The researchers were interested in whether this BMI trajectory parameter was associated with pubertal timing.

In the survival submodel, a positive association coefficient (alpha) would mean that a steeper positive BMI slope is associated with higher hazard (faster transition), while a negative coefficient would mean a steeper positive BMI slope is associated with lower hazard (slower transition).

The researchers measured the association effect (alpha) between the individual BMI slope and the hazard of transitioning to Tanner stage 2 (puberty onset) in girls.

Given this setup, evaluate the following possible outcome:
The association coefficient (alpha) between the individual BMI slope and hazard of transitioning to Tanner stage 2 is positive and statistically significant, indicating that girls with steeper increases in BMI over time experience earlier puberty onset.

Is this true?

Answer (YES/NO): YES